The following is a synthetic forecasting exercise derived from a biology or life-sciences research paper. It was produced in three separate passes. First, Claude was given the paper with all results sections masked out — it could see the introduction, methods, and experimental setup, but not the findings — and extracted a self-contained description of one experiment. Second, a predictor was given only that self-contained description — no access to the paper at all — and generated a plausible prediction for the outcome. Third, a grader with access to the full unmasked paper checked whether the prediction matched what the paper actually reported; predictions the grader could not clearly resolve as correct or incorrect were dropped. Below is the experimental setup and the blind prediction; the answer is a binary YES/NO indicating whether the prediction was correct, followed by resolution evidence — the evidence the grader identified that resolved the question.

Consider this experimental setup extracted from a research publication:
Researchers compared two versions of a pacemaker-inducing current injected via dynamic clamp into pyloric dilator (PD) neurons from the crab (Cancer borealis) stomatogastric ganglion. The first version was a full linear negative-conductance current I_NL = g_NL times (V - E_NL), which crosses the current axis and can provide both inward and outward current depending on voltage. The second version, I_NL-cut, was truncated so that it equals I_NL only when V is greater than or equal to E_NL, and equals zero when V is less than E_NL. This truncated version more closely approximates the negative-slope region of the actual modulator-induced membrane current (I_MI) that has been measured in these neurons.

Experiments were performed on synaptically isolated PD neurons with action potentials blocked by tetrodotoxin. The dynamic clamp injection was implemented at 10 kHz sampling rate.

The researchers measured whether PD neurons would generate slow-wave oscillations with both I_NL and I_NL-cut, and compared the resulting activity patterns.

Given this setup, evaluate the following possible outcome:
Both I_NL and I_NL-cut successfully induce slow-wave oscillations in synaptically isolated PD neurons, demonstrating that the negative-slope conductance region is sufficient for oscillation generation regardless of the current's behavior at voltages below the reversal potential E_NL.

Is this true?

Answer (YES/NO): YES